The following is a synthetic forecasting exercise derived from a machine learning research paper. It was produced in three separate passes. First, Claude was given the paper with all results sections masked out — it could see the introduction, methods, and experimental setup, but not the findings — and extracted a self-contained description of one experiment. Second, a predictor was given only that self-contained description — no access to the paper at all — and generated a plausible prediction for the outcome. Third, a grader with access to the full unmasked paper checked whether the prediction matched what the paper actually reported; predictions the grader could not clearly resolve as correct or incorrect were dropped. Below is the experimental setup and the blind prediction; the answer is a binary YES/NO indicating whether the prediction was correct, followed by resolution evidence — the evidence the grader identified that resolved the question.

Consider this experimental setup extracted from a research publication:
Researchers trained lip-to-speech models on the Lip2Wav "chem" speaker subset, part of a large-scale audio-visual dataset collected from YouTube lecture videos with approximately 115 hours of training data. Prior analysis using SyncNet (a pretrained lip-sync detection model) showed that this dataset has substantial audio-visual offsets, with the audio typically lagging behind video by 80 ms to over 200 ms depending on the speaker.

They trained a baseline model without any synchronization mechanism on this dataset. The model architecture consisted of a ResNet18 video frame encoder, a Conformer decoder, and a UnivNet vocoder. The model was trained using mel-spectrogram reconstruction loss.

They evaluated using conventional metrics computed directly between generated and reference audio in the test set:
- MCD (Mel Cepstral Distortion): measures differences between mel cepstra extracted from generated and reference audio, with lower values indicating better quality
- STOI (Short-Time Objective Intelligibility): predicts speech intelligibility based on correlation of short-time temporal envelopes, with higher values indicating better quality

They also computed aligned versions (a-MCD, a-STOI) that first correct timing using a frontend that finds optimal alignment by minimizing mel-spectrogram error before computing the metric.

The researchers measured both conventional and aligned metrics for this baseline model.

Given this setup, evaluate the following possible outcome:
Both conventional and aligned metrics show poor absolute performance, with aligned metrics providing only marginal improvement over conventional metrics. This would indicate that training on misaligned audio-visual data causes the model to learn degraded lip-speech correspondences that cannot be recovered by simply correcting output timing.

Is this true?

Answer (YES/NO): NO